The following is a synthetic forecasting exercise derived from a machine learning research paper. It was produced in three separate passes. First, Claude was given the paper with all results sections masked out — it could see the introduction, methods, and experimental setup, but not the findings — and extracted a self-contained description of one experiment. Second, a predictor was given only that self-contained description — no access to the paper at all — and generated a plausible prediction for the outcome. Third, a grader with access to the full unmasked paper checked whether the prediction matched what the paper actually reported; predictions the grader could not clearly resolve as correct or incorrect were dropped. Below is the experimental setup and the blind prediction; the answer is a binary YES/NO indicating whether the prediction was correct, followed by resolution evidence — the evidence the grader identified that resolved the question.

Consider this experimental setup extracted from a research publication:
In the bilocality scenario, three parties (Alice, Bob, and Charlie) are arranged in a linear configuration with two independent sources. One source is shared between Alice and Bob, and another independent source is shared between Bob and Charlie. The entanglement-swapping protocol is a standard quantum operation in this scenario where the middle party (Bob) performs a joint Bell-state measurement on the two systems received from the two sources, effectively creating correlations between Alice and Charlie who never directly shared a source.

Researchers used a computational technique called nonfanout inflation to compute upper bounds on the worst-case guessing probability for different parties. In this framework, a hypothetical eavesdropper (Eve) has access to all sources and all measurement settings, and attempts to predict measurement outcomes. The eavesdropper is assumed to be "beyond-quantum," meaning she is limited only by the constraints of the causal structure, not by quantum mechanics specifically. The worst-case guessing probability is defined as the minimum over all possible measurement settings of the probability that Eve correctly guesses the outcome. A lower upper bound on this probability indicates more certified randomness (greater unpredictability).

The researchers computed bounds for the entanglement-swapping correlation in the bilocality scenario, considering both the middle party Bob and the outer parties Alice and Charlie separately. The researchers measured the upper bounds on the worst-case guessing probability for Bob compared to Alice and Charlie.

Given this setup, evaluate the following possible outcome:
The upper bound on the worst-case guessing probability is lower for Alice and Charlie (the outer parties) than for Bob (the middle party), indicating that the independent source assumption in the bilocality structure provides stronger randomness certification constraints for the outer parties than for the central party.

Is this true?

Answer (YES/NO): YES